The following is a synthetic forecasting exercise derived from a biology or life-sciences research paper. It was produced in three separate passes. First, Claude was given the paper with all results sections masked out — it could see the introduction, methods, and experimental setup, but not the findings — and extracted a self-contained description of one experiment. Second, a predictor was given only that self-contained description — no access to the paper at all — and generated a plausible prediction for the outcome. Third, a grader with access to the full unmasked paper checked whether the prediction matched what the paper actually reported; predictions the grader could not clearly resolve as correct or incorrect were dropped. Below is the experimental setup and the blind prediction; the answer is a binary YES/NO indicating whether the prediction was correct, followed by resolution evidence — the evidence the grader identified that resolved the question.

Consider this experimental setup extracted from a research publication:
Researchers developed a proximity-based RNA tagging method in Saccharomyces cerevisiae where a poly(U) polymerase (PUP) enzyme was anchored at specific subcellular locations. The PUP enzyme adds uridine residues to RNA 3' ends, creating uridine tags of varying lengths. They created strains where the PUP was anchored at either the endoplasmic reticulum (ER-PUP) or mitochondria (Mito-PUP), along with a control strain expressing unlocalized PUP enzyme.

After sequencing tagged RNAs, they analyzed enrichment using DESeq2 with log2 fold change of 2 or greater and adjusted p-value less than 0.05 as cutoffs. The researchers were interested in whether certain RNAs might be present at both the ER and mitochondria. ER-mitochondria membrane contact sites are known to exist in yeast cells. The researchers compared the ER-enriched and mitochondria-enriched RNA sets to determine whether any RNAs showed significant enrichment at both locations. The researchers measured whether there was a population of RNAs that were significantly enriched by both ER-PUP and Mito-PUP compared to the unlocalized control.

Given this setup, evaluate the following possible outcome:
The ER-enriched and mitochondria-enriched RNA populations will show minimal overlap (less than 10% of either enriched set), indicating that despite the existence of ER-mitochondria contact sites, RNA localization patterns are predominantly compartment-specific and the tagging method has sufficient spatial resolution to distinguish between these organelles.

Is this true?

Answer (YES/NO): NO